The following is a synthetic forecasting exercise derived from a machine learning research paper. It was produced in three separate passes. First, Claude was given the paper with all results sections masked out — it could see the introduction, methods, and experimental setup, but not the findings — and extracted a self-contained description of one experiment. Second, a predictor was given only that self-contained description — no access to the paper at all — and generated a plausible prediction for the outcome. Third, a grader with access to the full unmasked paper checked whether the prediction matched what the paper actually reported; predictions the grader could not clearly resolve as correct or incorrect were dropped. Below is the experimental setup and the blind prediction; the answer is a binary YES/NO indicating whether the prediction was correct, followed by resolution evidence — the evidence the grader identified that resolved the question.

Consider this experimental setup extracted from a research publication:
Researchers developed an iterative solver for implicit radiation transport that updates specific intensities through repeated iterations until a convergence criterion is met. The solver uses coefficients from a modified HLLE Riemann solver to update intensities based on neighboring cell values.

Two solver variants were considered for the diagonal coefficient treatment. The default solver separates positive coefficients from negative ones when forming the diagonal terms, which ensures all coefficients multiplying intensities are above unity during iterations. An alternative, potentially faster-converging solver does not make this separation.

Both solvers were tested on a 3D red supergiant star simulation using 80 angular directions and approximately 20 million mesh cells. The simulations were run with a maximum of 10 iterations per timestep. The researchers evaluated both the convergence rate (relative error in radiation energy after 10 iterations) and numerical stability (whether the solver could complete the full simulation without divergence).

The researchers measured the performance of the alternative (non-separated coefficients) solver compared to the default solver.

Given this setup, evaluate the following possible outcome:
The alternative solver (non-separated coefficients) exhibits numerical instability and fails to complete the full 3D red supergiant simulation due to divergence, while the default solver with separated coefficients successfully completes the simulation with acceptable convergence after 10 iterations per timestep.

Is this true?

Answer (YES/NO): YES